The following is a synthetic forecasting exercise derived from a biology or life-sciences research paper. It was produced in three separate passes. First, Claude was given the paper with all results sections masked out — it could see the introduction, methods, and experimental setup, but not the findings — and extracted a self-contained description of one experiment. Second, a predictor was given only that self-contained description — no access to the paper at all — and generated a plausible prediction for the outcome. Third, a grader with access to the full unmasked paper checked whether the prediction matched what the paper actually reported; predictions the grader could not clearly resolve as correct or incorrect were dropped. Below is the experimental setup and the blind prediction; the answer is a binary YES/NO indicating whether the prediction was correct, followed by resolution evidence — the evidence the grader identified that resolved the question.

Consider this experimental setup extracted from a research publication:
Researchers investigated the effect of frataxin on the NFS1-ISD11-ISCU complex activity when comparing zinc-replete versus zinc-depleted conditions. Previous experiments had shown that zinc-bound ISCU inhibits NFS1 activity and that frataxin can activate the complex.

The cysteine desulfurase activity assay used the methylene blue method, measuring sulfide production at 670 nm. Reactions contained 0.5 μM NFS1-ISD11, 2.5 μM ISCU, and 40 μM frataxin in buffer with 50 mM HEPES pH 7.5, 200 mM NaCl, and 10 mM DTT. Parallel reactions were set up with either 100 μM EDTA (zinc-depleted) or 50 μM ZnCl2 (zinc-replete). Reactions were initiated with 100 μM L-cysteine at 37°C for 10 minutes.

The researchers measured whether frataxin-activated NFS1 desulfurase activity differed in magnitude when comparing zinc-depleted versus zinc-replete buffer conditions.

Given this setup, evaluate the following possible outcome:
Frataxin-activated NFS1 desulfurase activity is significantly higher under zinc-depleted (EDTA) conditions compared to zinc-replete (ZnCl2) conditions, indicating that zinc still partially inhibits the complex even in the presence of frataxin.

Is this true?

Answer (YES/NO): YES